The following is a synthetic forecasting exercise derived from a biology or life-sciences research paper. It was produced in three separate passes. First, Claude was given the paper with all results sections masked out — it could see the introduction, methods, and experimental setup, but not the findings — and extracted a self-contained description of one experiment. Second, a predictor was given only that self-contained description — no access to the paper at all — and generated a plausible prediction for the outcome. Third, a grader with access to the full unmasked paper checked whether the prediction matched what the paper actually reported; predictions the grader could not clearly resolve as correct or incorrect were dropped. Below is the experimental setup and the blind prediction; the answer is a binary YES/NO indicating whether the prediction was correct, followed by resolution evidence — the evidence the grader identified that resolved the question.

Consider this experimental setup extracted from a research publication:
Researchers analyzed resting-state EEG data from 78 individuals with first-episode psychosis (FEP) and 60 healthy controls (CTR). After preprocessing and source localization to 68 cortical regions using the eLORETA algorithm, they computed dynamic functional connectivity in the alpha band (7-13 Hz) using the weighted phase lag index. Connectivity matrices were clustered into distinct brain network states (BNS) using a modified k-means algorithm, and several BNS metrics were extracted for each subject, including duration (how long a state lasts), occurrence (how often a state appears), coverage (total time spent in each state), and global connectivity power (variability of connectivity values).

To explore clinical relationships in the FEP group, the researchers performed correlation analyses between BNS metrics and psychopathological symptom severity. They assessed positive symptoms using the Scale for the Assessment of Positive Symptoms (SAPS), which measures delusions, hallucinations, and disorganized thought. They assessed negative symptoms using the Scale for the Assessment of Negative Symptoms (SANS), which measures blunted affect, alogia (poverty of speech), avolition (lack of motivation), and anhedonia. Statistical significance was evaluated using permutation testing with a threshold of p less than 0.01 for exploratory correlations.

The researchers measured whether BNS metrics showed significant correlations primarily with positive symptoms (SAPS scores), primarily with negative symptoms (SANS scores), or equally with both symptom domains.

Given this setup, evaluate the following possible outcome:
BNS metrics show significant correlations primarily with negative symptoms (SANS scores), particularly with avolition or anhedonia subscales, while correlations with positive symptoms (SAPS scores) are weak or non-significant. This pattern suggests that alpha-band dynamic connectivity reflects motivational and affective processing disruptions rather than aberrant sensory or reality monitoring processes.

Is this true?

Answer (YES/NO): YES